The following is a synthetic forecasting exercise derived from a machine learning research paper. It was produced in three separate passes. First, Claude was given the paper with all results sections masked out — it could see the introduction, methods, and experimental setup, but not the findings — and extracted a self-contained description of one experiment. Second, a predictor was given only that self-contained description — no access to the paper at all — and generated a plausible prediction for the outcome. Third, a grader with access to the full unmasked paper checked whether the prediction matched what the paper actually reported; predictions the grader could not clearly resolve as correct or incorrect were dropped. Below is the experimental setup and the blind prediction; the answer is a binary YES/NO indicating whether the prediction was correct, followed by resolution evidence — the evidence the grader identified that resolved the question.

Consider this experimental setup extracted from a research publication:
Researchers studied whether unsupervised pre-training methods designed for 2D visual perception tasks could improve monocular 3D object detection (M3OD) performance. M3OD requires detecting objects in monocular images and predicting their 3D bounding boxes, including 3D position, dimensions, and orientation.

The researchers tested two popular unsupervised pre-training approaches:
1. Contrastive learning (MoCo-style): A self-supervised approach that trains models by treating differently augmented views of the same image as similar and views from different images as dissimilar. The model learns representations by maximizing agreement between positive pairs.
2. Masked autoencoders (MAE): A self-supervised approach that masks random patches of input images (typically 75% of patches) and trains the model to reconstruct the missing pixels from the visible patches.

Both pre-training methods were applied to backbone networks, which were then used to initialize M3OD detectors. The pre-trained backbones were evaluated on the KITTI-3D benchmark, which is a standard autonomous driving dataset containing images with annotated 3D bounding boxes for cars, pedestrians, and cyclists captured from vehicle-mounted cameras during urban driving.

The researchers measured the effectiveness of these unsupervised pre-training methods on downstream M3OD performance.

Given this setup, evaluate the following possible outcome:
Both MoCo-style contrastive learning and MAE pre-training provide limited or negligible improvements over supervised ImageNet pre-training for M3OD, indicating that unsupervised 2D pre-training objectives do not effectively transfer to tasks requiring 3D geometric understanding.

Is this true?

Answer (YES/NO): NO